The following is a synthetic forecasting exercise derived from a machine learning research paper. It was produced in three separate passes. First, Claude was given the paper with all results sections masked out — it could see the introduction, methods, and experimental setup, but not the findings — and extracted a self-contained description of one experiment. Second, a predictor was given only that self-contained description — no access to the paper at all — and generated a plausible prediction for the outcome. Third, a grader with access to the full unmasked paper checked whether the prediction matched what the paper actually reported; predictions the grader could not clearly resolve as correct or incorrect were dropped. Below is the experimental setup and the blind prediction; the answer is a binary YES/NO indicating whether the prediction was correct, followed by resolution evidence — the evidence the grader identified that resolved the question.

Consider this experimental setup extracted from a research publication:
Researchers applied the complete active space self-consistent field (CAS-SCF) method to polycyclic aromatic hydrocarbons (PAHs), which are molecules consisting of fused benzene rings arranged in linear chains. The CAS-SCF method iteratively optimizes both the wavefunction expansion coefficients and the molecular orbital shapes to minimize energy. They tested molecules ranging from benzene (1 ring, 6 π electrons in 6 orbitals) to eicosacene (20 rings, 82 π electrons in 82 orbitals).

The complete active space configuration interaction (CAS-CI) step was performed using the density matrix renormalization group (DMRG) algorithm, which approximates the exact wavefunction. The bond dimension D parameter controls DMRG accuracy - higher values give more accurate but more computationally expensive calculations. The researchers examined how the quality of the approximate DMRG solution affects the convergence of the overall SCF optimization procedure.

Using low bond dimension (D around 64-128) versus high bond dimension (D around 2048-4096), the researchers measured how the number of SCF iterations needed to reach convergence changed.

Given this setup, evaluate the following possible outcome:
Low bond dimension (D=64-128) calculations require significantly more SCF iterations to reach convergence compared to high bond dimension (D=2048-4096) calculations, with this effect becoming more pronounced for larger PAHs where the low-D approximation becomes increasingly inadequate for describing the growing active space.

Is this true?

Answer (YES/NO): YES